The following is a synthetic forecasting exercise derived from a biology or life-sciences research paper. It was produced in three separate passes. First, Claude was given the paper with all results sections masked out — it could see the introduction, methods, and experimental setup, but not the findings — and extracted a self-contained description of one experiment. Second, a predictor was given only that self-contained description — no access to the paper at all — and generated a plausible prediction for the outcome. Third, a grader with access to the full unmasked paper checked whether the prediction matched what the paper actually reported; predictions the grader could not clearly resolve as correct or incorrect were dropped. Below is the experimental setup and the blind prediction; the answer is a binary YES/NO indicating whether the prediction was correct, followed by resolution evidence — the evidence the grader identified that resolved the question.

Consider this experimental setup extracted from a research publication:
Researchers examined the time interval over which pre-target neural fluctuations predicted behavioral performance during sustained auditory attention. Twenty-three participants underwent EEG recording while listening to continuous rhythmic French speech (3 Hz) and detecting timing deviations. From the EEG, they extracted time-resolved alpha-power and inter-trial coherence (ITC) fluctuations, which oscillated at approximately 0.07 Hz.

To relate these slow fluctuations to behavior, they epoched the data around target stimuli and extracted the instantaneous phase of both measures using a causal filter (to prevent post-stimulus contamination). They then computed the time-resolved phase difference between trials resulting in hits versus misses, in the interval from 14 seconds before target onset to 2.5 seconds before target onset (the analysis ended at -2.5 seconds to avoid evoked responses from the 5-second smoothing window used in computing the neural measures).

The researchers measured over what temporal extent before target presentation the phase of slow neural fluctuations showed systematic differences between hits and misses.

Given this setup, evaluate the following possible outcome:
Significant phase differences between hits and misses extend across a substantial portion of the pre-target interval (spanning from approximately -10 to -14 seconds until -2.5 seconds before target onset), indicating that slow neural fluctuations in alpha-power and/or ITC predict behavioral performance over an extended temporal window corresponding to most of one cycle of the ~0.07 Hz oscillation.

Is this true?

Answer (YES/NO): YES